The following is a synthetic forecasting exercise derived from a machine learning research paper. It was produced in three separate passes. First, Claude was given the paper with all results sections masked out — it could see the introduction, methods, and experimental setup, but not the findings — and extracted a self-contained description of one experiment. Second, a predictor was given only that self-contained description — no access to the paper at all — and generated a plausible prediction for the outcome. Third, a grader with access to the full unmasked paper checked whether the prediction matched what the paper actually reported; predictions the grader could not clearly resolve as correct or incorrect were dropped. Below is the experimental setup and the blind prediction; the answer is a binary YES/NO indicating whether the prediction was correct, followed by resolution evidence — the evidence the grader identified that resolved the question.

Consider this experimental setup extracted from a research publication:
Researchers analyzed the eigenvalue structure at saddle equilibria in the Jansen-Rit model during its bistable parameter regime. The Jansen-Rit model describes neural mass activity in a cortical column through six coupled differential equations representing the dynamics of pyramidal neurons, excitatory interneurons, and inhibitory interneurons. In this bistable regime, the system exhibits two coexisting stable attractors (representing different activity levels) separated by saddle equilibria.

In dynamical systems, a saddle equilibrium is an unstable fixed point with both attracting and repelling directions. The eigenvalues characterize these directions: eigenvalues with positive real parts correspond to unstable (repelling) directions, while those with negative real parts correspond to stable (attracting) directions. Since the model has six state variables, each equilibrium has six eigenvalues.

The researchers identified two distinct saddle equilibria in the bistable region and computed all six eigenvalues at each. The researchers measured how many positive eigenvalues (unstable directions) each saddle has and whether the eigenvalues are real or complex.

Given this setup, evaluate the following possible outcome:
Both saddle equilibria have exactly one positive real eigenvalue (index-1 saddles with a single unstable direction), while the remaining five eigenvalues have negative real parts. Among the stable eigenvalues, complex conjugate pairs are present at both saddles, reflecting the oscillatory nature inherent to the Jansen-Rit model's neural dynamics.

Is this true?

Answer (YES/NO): YES